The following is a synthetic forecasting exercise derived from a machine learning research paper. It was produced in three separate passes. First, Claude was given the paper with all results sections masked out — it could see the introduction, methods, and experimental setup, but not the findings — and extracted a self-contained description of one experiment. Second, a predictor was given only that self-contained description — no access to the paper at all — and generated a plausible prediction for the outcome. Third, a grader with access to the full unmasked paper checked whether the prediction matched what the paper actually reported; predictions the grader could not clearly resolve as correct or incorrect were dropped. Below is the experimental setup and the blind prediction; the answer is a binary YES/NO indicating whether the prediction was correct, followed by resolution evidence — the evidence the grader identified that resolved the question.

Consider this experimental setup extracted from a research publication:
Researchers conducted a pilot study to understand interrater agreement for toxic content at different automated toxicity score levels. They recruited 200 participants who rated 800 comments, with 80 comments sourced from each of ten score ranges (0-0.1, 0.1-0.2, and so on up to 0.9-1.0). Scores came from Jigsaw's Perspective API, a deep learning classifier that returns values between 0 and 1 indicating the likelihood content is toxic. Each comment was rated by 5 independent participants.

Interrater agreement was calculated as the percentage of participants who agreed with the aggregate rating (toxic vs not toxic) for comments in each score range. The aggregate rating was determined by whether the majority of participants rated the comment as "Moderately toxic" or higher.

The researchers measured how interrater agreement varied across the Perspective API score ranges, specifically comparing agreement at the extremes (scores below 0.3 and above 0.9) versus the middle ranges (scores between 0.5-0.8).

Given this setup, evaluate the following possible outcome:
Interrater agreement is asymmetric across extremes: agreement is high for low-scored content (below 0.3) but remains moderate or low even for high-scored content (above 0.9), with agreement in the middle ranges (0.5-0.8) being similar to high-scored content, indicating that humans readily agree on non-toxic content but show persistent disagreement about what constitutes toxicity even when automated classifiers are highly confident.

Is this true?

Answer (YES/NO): NO